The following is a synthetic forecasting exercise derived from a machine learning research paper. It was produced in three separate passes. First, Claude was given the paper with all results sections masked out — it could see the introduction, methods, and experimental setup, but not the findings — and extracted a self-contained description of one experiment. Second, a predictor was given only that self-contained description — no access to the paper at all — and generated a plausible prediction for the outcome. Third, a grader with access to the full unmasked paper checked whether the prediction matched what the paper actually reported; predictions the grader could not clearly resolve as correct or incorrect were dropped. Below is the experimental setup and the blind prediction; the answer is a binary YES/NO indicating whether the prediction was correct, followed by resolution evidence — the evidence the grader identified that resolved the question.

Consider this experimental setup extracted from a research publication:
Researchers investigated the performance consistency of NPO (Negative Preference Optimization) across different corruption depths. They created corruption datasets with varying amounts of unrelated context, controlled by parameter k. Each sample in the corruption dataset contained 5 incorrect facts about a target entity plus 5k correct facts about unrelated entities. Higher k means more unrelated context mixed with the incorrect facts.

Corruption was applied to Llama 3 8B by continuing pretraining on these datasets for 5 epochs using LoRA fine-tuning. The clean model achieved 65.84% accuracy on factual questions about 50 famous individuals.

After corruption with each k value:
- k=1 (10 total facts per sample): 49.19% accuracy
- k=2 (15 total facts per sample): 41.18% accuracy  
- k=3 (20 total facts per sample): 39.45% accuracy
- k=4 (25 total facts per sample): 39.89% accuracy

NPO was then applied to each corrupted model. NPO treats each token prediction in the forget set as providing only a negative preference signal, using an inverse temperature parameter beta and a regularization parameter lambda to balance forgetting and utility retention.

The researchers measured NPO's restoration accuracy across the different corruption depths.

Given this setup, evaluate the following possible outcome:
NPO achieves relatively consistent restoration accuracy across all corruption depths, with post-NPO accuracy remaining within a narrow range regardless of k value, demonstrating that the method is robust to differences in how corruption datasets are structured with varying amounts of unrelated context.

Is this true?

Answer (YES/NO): YES